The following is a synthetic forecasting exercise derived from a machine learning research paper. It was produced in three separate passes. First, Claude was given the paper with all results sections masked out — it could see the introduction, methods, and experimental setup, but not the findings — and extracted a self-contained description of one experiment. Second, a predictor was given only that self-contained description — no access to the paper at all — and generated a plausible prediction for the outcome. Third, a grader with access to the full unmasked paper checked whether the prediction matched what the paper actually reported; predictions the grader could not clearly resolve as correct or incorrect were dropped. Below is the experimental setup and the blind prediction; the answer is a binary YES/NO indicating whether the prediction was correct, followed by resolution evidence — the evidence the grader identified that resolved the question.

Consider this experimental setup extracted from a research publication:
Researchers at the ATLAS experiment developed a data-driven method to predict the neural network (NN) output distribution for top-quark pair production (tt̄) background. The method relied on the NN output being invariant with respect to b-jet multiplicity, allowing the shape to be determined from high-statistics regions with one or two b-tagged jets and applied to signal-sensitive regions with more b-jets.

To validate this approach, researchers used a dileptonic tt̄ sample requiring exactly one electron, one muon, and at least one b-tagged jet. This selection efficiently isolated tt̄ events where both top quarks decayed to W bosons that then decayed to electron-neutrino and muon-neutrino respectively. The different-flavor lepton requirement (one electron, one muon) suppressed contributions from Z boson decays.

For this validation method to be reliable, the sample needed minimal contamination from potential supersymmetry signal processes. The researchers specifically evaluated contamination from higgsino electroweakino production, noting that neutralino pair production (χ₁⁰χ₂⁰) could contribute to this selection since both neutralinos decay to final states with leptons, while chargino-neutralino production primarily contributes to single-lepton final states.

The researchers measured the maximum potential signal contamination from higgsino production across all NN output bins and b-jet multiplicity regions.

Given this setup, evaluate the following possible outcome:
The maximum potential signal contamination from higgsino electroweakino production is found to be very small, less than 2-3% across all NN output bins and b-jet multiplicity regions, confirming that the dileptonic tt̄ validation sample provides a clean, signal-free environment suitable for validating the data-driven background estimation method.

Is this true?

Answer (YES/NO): YES